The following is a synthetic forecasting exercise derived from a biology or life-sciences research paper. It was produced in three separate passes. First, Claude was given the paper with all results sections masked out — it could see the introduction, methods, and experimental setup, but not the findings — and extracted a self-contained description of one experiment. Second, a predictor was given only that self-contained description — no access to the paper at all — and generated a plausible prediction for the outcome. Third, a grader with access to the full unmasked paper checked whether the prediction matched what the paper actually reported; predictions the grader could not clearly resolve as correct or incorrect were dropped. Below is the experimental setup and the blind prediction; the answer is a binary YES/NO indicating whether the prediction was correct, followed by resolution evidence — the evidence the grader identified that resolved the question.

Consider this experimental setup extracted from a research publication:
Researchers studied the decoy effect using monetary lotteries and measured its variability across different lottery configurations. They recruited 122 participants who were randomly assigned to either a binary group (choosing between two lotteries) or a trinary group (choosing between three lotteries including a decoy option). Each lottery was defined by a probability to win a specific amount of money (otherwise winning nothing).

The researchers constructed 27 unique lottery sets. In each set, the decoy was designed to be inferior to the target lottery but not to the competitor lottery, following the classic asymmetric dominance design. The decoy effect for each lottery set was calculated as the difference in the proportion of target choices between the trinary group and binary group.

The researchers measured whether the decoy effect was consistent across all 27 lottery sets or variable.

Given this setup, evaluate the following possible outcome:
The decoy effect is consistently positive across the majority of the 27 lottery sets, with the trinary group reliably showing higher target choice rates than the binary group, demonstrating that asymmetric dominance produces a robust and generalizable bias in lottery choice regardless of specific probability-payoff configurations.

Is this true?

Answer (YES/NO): NO